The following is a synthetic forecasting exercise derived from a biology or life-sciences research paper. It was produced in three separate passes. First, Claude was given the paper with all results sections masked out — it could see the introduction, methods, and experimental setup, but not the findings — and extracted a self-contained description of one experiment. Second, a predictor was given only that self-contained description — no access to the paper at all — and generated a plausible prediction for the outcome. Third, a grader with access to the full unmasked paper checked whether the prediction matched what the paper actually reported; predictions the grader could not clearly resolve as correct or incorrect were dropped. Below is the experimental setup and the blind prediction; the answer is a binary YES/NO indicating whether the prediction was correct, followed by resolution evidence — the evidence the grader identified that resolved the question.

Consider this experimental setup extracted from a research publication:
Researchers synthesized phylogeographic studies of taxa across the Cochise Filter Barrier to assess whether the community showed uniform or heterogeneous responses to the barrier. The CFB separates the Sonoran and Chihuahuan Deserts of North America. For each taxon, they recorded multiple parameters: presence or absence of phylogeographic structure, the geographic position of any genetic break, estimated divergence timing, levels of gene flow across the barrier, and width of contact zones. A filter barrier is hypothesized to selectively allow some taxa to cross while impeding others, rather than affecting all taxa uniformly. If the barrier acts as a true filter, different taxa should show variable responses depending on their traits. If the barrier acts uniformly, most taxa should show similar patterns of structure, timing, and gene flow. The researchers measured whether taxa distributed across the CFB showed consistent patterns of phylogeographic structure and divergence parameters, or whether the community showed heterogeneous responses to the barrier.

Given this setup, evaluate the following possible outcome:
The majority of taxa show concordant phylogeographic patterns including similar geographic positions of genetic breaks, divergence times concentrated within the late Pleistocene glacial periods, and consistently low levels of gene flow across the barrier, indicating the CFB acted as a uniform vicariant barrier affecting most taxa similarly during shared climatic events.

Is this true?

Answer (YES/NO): NO